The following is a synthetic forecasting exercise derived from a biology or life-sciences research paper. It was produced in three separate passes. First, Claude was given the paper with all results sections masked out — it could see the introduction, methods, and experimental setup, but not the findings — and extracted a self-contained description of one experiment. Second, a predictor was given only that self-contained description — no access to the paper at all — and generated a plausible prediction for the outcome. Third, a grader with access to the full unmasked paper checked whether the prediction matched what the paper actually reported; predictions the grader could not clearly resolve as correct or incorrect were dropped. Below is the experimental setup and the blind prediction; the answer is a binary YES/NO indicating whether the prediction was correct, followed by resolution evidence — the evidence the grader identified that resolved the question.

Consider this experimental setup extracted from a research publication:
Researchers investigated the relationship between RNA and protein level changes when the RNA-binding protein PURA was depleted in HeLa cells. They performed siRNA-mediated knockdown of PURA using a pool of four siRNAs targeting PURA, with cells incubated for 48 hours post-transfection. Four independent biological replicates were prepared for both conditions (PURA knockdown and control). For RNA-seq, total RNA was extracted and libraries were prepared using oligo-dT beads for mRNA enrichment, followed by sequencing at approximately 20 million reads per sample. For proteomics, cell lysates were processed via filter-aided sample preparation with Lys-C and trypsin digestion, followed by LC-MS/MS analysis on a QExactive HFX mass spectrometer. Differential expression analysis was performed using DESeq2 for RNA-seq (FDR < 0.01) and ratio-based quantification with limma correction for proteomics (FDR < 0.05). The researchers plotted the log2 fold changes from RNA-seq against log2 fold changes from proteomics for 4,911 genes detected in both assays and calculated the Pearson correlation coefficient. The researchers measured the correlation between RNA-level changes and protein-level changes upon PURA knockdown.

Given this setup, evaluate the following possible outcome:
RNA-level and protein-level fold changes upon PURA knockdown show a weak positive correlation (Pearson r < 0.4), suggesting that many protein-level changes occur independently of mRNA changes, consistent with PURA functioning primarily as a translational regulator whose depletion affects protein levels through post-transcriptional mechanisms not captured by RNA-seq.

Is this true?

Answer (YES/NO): NO